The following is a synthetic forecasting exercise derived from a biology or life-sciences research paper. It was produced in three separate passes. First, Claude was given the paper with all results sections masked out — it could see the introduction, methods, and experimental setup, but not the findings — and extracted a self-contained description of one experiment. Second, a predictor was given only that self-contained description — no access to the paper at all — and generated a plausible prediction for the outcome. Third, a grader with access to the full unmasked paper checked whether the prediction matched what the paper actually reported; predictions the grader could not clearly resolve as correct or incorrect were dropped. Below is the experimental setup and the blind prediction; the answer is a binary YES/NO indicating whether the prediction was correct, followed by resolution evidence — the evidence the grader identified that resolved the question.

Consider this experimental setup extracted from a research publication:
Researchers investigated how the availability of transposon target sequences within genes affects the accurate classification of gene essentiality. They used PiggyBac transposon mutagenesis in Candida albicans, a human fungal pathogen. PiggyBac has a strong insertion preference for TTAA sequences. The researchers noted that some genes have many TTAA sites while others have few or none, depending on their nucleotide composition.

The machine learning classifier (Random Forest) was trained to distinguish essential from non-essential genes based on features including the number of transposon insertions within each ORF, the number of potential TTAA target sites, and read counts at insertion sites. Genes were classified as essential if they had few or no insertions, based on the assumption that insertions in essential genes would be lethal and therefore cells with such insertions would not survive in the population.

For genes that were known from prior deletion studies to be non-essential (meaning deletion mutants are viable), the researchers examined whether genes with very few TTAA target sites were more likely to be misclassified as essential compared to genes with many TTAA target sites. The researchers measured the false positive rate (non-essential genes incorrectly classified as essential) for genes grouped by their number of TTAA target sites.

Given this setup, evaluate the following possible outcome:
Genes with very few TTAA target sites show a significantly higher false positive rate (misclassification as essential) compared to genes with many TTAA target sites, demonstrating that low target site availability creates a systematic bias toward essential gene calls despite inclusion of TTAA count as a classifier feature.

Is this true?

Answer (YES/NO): YES